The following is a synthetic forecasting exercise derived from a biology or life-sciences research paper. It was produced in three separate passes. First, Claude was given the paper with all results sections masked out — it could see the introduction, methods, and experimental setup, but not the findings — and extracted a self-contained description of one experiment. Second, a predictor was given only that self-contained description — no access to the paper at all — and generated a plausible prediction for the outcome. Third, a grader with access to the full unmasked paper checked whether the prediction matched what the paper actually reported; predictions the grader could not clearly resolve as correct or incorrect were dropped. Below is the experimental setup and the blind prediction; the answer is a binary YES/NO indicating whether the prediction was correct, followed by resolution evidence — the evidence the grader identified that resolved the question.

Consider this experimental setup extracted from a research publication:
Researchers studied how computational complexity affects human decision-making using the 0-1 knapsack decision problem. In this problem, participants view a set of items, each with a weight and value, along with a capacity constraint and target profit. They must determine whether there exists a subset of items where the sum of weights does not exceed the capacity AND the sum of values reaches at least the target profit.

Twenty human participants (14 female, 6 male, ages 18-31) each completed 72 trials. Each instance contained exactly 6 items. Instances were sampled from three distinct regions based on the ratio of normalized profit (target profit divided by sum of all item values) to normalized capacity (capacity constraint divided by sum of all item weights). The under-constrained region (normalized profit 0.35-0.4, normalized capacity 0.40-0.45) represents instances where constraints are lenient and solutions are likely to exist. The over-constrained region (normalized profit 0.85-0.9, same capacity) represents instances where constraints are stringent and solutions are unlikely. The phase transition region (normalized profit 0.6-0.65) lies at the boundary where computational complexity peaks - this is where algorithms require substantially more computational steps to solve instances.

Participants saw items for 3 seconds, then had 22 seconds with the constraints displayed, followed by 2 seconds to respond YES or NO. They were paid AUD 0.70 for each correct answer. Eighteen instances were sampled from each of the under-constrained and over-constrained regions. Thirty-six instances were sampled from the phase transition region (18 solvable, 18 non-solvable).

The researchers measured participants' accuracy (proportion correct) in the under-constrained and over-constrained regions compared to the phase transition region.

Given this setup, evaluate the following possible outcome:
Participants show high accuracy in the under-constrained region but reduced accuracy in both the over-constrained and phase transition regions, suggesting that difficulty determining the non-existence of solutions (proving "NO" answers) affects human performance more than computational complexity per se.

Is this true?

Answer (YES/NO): NO